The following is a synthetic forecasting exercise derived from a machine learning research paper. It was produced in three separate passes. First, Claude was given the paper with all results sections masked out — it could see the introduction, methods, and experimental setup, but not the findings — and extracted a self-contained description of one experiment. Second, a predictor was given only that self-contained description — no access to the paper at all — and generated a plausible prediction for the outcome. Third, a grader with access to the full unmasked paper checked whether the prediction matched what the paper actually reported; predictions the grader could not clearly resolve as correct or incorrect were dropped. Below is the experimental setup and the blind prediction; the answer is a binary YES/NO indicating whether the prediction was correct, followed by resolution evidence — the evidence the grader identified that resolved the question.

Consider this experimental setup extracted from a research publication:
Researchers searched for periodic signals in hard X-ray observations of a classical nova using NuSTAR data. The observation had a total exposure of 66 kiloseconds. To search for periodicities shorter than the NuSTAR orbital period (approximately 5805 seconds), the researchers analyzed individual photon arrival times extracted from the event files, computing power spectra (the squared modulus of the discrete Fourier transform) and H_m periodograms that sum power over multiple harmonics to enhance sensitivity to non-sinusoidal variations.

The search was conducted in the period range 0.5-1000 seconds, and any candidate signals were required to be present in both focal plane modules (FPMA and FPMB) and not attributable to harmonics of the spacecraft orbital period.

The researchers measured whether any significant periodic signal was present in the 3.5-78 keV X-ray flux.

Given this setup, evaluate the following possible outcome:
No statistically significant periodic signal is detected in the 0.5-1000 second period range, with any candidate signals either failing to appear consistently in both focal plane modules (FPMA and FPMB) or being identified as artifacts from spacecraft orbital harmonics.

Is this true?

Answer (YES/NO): YES